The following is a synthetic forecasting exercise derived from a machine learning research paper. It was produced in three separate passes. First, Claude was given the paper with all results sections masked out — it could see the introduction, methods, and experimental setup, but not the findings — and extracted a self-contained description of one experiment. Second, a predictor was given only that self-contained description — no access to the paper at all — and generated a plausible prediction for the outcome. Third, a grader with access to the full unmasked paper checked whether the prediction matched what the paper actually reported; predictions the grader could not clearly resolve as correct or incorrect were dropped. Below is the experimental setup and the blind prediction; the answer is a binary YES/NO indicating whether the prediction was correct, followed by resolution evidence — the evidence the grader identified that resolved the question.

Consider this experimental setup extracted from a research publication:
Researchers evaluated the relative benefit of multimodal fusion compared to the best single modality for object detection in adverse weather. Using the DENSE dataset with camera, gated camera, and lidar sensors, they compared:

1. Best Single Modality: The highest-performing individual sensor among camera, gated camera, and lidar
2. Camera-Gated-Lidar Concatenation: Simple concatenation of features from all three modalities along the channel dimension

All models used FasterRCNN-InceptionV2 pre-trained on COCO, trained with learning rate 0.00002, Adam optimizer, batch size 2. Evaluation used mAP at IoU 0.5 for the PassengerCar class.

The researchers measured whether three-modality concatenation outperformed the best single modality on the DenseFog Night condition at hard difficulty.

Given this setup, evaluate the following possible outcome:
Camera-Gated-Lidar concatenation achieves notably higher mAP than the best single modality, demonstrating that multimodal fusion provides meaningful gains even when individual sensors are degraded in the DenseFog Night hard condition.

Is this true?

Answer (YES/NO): YES